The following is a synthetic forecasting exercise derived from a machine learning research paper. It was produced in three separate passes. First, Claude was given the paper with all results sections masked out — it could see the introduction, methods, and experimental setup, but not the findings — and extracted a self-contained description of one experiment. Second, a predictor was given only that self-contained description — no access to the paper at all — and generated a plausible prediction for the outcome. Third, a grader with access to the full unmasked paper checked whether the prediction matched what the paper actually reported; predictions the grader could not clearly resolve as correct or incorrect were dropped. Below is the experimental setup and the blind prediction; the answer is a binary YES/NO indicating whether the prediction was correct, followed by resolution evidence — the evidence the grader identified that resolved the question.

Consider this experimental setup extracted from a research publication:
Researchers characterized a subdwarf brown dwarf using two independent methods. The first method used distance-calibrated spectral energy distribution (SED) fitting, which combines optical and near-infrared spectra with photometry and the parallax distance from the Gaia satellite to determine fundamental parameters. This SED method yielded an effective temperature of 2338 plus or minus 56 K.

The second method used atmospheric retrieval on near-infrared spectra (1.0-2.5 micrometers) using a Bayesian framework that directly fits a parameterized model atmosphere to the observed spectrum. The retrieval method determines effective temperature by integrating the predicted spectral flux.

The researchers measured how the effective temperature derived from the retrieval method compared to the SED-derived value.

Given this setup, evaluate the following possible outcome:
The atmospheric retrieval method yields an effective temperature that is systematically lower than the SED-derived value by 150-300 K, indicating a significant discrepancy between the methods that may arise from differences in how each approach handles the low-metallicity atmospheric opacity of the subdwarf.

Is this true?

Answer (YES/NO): NO